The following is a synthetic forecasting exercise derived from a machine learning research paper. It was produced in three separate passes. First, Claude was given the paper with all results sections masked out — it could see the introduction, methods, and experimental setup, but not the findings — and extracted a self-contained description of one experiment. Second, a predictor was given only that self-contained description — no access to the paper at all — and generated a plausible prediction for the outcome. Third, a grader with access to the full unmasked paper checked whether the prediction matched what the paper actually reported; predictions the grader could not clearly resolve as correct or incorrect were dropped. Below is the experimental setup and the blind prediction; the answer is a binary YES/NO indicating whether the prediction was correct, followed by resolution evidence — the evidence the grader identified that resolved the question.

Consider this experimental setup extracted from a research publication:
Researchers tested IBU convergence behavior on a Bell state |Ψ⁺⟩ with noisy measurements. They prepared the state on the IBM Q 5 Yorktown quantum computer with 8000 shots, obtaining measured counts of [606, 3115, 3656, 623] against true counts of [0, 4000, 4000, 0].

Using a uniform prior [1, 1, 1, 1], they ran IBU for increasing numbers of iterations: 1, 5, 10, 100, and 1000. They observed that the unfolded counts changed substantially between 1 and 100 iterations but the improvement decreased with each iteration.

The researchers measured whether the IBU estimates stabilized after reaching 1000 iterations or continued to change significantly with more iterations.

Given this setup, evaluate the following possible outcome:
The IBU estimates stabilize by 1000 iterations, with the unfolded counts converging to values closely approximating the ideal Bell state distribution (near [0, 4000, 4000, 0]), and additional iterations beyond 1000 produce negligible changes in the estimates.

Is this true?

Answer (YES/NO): NO